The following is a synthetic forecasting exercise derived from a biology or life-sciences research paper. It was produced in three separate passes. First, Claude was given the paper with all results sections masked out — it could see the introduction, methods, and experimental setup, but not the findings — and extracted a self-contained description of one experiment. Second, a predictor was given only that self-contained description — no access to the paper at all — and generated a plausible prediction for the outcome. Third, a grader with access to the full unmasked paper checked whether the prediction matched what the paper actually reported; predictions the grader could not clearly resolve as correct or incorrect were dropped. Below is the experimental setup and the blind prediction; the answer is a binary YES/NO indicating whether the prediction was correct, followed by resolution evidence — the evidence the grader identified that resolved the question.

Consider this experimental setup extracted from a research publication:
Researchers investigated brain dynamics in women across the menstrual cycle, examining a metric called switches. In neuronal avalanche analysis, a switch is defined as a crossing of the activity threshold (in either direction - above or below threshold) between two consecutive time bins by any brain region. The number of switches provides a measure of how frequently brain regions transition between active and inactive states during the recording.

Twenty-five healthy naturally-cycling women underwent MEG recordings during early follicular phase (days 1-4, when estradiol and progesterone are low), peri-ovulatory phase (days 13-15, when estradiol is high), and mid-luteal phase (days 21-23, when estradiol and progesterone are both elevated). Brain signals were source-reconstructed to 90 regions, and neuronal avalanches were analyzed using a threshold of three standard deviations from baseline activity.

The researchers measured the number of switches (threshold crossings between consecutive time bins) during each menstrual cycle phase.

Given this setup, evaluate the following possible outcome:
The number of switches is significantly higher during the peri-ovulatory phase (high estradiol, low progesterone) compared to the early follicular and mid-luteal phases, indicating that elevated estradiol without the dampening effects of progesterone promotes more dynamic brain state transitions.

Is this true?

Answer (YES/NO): NO